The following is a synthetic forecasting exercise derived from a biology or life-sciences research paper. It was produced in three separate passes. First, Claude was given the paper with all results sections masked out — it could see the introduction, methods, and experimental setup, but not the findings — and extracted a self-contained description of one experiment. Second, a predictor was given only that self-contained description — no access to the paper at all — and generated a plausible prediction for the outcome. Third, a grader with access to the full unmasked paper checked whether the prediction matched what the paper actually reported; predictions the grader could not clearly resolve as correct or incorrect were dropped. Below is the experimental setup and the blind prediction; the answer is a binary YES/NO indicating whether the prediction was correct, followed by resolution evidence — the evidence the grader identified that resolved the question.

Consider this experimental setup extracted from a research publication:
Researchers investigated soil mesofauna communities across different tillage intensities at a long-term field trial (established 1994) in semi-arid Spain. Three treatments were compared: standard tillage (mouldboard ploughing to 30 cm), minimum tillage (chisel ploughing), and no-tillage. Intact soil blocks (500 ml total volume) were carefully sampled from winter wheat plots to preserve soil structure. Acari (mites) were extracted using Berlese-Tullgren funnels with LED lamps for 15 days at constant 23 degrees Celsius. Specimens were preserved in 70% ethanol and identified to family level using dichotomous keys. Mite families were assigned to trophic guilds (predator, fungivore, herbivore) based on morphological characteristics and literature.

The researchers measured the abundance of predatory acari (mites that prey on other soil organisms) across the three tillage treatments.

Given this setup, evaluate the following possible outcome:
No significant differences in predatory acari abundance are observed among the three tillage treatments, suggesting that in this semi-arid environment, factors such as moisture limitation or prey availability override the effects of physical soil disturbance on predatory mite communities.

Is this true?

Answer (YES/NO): NO